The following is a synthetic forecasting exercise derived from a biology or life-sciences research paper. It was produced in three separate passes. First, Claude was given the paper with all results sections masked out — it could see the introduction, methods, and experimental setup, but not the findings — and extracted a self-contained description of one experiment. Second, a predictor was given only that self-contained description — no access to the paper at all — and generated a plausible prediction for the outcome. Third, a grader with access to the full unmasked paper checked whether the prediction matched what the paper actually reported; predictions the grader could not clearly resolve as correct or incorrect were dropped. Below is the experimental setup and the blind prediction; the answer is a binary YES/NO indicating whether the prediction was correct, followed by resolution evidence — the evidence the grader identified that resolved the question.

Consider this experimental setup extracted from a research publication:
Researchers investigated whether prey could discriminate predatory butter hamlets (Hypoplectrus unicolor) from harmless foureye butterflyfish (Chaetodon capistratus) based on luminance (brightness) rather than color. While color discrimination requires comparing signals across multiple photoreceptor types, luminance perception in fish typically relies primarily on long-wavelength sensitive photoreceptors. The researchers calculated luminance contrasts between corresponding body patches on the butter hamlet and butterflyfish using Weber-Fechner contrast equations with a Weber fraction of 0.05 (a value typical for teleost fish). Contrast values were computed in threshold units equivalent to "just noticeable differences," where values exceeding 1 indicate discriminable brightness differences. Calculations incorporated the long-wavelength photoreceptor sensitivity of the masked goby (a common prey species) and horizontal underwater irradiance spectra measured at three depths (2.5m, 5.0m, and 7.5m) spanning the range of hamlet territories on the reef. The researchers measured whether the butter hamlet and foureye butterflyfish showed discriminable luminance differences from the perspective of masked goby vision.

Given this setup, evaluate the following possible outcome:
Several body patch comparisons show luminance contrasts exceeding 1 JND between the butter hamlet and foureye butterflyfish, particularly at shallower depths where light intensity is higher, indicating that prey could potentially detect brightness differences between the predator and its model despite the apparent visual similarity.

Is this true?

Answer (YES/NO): NO